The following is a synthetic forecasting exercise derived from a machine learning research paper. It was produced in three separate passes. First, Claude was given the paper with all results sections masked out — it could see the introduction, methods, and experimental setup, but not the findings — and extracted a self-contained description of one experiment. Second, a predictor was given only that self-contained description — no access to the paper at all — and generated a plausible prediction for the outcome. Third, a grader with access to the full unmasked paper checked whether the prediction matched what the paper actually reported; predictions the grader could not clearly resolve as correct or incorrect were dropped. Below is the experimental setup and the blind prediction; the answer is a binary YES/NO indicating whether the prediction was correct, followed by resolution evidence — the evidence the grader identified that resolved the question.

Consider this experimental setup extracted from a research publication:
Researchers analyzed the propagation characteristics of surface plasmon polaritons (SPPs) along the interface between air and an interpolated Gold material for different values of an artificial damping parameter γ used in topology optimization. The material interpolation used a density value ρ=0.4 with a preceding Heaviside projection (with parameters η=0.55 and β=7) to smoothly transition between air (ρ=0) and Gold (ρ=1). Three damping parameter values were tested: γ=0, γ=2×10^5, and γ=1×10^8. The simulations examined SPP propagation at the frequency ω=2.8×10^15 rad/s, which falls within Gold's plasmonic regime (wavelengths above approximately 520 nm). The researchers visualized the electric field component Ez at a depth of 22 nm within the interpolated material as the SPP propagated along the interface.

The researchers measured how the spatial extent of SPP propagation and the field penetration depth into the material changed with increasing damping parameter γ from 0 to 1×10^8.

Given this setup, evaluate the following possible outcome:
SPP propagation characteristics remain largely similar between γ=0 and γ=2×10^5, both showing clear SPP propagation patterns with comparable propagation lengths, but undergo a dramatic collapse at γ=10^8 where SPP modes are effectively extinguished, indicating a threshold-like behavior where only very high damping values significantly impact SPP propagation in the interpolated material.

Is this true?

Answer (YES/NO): NO